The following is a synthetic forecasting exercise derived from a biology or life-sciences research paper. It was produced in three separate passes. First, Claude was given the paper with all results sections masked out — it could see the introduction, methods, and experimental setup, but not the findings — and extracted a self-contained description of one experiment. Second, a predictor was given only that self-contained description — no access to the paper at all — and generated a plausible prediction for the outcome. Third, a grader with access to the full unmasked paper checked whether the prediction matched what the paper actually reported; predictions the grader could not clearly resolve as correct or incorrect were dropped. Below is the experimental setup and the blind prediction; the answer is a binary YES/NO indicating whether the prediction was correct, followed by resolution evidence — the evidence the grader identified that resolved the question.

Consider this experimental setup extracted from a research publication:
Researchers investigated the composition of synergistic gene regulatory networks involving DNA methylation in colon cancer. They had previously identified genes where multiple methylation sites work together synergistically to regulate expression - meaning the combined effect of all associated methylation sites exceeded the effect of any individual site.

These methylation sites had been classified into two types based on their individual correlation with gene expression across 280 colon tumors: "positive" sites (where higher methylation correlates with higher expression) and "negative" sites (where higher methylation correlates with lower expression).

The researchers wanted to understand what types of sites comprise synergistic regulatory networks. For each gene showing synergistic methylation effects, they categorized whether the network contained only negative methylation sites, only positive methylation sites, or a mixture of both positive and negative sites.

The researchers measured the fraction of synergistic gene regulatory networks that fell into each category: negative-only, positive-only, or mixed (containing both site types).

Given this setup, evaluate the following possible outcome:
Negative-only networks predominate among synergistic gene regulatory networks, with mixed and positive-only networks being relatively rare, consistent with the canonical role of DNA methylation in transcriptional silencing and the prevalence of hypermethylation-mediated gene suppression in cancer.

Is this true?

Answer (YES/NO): NO